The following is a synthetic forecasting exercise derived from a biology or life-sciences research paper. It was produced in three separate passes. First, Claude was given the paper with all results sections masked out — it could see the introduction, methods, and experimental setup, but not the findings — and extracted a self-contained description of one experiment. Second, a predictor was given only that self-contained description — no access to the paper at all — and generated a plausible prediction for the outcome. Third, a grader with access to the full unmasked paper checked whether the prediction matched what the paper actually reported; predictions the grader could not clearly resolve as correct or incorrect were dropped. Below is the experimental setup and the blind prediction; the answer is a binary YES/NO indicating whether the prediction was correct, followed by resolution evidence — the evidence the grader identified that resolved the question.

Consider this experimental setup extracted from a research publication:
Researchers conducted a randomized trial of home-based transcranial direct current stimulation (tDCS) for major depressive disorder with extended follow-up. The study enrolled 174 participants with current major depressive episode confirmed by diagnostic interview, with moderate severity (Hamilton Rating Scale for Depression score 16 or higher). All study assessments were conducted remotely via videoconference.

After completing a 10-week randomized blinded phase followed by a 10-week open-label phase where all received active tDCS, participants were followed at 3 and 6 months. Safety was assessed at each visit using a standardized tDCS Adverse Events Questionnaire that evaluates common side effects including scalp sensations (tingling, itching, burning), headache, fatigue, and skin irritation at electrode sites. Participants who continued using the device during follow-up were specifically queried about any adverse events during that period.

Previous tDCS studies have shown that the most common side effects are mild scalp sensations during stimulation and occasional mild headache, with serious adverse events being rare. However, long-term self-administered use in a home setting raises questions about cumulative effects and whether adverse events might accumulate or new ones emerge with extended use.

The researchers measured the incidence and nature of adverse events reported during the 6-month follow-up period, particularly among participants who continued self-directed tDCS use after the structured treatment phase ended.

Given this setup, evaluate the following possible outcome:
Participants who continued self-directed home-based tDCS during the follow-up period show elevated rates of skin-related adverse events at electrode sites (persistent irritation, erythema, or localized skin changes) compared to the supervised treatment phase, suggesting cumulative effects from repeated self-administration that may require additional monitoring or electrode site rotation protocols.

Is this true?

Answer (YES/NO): NO